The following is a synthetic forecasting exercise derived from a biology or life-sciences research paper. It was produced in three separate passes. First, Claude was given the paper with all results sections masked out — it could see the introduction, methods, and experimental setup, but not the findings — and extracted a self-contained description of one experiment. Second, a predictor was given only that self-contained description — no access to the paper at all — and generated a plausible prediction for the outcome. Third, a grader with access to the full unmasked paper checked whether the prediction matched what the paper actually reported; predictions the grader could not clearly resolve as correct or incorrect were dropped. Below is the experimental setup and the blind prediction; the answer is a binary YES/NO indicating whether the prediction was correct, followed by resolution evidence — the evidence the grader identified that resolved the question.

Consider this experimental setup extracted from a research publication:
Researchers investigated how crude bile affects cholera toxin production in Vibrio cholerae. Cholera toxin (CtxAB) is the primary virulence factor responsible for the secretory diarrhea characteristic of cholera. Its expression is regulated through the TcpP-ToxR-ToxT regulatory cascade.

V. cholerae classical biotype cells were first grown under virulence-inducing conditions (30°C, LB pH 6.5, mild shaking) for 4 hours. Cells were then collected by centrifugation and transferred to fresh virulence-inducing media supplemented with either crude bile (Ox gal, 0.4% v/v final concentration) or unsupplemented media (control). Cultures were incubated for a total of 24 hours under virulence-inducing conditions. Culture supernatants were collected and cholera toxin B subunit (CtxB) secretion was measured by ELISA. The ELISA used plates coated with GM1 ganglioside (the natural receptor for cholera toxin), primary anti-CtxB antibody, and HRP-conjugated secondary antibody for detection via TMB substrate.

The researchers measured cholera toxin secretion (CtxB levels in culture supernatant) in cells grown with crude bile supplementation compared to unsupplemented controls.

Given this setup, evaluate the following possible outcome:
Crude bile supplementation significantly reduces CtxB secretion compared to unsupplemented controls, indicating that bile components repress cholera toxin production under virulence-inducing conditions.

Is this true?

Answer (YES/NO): NO